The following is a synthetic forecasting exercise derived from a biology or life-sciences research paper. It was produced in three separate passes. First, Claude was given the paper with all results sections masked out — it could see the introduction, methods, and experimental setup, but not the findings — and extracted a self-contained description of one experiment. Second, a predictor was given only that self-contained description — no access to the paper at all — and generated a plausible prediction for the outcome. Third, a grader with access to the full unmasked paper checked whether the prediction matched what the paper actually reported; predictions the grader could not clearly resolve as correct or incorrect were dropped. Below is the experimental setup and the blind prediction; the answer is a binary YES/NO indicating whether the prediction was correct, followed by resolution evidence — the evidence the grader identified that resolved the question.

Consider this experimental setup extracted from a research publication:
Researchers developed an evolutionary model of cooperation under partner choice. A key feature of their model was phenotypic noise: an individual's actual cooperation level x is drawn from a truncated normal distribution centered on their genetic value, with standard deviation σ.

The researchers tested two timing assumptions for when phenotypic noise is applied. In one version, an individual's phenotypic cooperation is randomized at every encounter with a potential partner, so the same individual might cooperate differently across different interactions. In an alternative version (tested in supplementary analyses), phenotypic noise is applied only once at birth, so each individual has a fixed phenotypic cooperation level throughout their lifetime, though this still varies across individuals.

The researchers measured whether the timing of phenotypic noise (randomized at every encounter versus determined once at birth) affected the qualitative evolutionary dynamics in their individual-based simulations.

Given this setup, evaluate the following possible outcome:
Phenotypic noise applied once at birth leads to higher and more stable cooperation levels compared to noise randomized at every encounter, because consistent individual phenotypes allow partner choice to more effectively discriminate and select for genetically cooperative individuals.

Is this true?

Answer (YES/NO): NO